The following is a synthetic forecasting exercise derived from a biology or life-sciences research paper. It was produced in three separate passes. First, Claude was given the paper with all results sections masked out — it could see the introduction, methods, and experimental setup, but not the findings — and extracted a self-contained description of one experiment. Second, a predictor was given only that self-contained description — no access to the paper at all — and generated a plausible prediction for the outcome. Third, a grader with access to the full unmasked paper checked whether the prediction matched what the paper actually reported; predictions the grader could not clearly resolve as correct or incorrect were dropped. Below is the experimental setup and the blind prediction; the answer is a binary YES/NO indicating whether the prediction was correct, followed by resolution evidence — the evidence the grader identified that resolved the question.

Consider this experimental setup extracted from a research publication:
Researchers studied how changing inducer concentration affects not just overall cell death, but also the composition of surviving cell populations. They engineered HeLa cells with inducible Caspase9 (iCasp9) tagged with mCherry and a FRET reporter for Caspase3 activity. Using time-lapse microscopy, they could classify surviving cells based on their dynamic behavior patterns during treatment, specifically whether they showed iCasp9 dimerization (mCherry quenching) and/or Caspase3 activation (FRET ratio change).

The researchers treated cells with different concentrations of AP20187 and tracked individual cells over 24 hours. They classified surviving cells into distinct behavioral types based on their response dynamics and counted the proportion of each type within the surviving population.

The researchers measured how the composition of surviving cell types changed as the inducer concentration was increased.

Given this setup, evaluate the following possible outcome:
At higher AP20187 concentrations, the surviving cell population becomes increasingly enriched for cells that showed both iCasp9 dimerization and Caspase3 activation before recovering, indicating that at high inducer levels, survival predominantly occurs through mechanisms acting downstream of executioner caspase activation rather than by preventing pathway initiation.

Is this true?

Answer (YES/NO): NO